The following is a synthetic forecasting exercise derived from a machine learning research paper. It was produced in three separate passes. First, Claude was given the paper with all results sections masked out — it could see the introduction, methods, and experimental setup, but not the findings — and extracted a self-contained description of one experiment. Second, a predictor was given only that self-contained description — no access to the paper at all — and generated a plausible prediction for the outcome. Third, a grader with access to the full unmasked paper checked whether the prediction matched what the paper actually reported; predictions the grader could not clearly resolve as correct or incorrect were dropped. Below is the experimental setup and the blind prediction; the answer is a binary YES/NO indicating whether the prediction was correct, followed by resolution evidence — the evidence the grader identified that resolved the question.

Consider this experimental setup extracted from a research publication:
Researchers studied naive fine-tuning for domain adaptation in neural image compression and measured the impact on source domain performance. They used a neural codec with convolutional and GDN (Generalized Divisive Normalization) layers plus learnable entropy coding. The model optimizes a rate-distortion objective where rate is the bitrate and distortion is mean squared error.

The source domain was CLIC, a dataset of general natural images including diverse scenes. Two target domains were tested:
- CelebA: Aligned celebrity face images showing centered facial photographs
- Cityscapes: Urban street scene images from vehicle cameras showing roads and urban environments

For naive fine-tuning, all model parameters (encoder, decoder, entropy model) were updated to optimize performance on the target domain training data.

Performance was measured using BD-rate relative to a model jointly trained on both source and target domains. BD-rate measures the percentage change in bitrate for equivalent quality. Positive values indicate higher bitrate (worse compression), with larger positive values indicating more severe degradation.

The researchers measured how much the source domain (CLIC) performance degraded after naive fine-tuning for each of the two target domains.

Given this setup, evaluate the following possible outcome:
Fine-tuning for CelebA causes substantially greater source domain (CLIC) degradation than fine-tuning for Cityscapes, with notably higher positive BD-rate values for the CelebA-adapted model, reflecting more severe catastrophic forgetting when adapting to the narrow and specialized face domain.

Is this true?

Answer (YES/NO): NO